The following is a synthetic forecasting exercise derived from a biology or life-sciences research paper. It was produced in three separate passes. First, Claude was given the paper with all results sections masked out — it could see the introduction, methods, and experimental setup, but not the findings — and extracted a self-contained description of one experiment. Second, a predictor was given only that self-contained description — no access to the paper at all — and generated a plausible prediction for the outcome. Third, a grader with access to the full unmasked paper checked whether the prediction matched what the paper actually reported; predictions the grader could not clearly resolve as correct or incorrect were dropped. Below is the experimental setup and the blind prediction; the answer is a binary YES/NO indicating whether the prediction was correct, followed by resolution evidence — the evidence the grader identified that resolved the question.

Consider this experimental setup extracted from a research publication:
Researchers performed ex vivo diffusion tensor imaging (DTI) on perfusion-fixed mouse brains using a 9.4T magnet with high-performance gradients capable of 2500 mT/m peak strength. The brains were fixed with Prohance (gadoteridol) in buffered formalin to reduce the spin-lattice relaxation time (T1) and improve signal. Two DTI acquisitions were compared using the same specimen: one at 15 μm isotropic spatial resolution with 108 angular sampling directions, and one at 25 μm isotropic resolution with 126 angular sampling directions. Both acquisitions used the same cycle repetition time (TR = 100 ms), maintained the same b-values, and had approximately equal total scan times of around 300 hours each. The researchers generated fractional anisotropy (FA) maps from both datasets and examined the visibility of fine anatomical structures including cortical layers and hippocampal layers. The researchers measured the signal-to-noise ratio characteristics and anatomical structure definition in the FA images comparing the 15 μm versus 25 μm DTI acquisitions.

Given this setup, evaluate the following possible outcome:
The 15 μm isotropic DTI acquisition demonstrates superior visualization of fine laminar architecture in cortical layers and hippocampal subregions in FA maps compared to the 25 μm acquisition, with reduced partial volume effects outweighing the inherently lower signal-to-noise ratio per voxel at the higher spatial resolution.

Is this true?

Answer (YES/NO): NO